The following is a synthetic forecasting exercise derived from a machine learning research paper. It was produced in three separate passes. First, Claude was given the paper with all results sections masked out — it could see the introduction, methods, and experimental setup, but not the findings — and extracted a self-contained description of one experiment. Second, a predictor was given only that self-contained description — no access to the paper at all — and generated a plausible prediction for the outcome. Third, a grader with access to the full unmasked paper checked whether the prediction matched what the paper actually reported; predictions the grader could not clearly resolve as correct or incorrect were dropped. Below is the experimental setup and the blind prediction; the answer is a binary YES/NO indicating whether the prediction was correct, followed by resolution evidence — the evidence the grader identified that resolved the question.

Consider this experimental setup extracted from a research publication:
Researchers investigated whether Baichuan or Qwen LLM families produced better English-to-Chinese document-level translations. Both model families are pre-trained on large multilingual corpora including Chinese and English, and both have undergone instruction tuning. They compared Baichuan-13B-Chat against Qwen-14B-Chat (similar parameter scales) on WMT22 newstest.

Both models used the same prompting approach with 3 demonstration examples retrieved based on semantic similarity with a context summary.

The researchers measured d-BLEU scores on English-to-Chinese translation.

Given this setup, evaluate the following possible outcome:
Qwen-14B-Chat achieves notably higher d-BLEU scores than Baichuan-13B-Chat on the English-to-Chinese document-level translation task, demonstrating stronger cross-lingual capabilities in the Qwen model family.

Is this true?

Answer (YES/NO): YES